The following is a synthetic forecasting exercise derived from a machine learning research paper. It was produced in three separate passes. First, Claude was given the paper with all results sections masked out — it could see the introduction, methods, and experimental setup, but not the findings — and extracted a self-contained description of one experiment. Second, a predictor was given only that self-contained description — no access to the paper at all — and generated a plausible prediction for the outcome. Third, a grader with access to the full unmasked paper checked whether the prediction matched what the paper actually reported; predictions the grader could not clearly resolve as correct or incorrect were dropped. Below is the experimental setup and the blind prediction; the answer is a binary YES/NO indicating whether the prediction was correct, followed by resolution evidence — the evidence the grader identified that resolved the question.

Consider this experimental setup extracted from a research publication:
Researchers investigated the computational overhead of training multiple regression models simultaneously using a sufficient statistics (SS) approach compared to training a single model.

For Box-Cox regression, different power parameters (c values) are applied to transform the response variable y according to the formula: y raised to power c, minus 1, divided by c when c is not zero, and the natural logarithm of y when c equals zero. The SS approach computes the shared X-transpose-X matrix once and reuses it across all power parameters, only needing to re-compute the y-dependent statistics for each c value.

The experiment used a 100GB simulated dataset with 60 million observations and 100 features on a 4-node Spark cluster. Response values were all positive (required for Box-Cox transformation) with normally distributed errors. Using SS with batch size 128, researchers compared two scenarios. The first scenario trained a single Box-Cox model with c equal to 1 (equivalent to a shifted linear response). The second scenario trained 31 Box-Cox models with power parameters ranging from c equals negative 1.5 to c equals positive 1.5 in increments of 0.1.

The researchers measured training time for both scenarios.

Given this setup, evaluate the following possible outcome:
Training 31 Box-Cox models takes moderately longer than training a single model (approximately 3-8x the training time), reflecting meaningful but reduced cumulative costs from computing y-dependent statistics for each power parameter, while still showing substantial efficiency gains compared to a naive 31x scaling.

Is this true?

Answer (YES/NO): NO